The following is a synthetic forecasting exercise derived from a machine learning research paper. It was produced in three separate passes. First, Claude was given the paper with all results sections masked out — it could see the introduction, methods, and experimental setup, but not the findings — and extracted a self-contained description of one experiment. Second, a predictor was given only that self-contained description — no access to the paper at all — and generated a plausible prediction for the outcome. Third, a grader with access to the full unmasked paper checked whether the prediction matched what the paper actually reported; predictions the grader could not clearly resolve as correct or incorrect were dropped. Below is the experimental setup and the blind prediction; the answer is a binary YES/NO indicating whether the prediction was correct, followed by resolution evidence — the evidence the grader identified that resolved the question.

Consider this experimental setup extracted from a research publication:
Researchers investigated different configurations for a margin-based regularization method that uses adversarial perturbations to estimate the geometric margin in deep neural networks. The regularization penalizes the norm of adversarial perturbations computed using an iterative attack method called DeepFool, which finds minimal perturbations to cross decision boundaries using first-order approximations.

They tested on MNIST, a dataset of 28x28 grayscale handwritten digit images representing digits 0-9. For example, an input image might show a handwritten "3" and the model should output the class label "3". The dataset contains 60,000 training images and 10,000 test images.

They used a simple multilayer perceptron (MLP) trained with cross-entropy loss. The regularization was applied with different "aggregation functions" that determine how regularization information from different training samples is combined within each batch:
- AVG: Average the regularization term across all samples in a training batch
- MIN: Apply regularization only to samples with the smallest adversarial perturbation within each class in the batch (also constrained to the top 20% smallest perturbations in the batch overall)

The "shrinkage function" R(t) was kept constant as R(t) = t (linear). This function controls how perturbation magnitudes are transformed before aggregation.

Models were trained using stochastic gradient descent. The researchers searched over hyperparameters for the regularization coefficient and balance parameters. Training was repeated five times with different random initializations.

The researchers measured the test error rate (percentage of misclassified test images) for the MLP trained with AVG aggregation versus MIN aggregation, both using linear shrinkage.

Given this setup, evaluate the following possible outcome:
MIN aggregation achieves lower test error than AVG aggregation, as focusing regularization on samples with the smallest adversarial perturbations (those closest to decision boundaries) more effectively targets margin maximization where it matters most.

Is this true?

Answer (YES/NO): YES